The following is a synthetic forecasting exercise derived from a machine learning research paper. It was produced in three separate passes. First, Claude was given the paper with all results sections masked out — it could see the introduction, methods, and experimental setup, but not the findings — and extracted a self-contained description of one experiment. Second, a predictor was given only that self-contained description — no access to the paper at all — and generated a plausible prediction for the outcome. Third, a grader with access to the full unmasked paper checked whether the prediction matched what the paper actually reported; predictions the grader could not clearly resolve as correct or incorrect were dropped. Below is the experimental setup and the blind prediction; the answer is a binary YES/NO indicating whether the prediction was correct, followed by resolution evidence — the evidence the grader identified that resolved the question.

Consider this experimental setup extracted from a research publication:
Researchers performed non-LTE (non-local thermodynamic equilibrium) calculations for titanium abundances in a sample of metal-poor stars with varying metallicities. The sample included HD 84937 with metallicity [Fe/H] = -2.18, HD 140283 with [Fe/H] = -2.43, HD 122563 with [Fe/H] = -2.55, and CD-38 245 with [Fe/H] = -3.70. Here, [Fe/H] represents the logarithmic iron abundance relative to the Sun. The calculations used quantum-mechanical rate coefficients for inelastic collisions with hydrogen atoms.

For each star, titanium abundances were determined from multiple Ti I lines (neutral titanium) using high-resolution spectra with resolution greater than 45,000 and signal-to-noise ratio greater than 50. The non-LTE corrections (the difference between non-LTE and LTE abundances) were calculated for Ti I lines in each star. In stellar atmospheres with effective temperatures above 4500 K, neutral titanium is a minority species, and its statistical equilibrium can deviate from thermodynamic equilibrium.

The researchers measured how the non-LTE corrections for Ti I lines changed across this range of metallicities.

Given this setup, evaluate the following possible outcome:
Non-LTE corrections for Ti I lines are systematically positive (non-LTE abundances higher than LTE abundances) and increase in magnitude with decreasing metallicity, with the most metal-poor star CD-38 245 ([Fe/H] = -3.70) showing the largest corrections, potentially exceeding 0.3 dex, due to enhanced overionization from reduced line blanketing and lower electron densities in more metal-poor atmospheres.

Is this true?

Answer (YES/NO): YES